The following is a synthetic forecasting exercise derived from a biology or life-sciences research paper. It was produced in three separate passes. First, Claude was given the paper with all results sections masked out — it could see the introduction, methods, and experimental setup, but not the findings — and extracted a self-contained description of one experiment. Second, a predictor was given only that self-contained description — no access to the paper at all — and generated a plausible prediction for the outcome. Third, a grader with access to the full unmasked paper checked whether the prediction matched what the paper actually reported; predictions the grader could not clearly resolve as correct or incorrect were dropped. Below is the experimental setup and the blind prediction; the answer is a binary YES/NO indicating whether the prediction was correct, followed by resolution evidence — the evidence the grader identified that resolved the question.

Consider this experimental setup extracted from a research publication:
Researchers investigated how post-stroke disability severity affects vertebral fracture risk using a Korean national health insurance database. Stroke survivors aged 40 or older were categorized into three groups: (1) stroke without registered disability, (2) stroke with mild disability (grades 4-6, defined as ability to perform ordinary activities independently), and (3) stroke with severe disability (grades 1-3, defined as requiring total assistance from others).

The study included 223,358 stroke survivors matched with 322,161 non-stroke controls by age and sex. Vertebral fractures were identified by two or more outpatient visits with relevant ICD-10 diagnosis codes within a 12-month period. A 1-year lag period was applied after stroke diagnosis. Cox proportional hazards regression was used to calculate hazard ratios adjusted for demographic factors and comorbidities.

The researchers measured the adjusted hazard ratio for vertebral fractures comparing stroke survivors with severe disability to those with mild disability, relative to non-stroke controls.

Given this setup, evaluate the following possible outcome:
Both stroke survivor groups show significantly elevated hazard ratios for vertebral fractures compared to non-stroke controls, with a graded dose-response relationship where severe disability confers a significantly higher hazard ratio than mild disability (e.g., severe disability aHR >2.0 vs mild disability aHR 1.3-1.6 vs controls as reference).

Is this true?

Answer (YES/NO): NO